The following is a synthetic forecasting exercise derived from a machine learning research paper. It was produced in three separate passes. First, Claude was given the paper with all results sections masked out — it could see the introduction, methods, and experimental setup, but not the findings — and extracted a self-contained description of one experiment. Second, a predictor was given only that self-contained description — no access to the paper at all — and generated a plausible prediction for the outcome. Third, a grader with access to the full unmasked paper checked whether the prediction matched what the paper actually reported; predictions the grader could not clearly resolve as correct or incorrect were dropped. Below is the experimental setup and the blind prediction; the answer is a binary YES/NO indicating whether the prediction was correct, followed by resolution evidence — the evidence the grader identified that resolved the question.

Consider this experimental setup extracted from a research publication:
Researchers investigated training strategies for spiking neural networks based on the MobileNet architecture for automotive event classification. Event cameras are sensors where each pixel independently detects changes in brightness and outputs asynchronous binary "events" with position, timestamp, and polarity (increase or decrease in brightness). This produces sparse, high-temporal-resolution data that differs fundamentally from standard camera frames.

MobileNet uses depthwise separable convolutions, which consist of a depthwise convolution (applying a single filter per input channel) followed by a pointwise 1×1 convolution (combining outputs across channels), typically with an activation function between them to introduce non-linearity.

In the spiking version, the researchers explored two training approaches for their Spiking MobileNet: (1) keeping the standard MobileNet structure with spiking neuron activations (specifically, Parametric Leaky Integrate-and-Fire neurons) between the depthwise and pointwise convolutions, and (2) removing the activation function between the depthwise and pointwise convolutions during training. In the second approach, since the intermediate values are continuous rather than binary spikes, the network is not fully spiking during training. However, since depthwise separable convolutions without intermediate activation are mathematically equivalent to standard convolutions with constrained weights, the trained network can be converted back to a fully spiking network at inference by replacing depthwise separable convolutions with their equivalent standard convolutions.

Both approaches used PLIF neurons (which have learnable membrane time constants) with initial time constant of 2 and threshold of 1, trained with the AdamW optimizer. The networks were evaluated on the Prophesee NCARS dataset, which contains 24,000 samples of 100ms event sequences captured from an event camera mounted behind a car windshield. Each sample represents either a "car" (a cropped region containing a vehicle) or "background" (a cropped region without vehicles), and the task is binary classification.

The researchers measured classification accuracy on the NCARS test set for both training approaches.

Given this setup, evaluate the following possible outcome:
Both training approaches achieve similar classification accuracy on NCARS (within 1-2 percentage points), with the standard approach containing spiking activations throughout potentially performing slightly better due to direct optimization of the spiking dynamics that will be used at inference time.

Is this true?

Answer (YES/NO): NO